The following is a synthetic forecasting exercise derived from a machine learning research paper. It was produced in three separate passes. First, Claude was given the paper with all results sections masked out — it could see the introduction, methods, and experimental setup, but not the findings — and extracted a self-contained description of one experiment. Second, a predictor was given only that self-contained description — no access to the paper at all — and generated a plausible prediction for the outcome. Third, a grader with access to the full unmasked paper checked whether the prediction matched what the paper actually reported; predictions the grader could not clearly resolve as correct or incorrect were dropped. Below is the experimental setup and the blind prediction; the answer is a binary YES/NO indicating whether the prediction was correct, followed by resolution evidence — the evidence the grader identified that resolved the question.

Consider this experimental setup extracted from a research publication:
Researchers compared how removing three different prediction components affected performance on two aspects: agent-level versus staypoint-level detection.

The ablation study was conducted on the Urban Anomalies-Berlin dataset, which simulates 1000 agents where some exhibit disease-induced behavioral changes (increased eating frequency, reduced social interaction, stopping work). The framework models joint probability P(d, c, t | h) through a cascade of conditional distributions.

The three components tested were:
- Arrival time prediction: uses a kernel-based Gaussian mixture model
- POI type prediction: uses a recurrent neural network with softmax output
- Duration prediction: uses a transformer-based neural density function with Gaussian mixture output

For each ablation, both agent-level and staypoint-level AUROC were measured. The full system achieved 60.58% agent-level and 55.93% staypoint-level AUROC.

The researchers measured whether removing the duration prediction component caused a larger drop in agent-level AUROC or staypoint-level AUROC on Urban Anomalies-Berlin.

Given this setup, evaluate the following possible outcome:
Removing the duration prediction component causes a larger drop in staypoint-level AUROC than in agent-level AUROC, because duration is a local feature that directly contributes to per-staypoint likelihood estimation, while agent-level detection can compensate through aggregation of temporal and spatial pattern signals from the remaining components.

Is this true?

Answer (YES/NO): NO